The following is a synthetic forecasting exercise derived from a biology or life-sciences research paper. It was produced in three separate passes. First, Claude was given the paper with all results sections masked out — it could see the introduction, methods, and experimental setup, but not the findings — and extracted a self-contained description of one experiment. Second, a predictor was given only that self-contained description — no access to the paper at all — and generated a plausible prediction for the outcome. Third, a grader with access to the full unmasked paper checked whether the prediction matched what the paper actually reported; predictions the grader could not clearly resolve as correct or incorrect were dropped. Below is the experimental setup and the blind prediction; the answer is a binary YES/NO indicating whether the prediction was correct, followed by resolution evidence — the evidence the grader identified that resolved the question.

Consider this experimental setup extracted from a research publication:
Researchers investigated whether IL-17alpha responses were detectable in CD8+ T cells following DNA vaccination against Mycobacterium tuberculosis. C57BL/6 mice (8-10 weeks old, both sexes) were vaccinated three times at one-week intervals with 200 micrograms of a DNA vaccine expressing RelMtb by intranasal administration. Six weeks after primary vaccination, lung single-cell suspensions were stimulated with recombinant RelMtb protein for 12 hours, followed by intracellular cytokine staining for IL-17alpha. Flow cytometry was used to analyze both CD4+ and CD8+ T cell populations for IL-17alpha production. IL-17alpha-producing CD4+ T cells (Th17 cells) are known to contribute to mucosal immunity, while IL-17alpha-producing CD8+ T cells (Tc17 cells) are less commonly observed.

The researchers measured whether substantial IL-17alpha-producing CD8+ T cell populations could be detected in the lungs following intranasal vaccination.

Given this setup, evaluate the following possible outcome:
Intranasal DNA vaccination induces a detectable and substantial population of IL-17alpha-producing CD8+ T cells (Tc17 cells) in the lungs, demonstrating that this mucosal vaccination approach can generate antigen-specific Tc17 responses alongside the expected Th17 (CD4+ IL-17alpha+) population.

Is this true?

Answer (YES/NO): NO